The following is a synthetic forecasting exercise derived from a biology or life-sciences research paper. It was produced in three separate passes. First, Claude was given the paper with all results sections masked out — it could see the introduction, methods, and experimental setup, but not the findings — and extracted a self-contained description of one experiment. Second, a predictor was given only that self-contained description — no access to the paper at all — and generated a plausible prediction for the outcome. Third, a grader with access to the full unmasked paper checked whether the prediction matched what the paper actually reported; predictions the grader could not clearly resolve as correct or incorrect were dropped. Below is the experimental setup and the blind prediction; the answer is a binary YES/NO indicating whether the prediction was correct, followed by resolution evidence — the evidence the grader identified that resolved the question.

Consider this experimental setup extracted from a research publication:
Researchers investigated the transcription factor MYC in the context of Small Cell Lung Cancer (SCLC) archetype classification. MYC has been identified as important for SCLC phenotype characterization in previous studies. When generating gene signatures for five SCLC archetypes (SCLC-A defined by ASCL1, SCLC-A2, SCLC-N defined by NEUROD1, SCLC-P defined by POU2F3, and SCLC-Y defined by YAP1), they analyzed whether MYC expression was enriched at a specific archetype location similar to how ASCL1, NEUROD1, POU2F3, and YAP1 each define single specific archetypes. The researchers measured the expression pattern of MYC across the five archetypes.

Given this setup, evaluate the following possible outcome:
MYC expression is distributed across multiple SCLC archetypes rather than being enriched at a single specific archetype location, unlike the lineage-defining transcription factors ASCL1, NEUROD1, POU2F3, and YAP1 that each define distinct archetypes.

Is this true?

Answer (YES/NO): YES